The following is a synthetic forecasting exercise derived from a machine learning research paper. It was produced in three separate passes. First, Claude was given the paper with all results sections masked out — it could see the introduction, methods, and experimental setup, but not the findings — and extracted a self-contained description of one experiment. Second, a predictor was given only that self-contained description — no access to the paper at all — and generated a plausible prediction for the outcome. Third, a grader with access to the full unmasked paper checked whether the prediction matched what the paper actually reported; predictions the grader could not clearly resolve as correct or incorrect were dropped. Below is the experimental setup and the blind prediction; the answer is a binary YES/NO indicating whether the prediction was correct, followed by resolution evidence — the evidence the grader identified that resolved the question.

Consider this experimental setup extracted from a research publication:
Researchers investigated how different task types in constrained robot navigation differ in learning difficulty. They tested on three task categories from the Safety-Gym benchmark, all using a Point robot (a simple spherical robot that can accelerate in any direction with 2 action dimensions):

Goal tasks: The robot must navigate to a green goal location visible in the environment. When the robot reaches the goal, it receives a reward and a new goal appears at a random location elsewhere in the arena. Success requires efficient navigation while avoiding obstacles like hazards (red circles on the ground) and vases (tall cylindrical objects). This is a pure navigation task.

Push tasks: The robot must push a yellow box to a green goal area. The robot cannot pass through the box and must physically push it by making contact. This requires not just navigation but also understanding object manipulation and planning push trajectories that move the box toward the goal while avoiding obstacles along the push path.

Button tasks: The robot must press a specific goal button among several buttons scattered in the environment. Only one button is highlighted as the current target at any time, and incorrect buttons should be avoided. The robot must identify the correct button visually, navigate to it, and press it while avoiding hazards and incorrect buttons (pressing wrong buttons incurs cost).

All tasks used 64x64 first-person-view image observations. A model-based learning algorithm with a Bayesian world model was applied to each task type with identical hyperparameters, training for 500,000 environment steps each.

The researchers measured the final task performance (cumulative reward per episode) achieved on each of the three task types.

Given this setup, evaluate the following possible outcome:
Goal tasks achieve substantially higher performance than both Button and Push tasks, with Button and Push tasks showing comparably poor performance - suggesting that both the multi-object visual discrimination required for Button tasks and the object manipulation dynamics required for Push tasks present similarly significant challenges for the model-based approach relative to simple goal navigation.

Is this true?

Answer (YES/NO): NO